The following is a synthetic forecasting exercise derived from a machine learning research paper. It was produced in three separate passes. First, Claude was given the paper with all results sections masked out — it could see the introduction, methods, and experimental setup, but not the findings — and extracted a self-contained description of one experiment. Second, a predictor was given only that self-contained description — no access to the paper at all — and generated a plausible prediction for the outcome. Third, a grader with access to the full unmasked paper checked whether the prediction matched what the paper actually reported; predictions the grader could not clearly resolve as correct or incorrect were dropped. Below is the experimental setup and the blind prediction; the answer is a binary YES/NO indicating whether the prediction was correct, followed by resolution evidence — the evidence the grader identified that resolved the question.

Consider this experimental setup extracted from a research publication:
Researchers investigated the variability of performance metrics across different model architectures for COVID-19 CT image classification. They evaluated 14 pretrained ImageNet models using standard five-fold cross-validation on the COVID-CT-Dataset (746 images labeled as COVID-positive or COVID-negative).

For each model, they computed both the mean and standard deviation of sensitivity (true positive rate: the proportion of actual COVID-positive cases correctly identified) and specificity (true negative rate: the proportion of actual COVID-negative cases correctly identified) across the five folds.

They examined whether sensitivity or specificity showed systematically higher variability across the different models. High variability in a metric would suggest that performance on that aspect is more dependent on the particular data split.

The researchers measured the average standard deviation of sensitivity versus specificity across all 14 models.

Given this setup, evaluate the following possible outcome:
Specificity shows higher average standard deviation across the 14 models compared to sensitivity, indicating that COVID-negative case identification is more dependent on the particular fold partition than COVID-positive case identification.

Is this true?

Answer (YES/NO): NO